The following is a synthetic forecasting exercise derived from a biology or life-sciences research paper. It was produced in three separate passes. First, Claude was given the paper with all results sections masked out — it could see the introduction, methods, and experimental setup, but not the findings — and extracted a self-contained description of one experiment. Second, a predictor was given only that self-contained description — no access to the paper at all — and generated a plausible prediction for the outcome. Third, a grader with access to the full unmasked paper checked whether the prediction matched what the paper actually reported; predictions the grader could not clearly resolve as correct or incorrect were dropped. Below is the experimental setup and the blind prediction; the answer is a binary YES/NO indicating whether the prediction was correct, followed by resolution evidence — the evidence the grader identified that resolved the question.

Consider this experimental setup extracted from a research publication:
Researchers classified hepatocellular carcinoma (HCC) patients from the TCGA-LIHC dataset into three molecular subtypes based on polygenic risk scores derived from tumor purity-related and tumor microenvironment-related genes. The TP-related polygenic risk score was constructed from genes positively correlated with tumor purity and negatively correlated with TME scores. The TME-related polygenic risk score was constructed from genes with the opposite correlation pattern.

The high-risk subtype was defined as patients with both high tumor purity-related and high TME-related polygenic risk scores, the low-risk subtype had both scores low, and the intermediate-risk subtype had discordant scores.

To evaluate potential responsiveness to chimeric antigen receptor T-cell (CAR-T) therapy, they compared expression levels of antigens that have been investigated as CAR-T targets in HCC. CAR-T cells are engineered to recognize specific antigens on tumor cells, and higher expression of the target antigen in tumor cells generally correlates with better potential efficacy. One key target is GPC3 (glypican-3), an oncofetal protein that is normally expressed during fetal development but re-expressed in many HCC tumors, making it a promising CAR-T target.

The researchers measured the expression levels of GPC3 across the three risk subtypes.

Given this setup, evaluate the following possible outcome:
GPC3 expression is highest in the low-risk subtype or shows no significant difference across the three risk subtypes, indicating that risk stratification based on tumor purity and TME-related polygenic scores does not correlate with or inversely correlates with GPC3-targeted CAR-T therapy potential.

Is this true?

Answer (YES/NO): NO